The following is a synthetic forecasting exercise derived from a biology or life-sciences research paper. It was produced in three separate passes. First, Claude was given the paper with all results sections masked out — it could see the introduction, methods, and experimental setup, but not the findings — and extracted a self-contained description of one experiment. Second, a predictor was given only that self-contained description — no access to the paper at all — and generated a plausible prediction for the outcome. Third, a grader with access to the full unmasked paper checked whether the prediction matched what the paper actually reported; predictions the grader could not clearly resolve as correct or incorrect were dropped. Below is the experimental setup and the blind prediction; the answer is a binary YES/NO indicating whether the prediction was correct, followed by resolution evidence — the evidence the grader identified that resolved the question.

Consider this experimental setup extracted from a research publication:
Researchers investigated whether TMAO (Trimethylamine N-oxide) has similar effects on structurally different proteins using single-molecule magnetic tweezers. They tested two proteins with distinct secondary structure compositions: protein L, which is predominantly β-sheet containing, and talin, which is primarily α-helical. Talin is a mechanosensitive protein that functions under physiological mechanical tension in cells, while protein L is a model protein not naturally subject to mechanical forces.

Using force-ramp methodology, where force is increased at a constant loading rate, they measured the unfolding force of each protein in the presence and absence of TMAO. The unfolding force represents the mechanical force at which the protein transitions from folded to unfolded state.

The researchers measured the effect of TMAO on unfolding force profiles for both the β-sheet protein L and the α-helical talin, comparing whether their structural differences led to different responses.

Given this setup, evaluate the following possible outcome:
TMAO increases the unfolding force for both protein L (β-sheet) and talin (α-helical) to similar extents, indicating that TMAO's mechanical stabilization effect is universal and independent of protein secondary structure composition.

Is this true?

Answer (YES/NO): YES